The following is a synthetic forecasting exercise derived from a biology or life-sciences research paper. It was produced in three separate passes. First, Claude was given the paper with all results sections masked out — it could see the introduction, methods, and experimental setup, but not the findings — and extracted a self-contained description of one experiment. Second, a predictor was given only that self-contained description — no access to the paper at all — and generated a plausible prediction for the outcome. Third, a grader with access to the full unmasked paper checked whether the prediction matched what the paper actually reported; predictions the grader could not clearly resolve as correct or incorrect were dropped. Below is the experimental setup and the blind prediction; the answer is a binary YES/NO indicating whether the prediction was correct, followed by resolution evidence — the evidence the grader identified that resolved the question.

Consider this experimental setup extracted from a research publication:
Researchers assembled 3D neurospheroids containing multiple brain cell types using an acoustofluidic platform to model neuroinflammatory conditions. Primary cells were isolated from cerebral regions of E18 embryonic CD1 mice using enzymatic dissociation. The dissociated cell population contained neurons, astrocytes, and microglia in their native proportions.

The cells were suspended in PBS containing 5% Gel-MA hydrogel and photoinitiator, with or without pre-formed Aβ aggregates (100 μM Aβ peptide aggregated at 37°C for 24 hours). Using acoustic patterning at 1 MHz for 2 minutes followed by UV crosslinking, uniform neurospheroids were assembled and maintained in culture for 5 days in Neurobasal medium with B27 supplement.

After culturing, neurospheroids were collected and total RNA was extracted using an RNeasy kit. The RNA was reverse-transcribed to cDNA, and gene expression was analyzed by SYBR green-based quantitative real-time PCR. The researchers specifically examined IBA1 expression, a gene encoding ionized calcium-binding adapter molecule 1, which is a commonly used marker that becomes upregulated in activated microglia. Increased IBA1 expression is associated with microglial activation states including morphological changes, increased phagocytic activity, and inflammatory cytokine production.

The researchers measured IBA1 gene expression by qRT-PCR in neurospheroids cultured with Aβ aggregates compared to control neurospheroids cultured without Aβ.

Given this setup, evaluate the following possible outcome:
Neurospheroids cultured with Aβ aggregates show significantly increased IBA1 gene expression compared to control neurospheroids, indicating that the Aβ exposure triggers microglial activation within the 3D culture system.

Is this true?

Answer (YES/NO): YES